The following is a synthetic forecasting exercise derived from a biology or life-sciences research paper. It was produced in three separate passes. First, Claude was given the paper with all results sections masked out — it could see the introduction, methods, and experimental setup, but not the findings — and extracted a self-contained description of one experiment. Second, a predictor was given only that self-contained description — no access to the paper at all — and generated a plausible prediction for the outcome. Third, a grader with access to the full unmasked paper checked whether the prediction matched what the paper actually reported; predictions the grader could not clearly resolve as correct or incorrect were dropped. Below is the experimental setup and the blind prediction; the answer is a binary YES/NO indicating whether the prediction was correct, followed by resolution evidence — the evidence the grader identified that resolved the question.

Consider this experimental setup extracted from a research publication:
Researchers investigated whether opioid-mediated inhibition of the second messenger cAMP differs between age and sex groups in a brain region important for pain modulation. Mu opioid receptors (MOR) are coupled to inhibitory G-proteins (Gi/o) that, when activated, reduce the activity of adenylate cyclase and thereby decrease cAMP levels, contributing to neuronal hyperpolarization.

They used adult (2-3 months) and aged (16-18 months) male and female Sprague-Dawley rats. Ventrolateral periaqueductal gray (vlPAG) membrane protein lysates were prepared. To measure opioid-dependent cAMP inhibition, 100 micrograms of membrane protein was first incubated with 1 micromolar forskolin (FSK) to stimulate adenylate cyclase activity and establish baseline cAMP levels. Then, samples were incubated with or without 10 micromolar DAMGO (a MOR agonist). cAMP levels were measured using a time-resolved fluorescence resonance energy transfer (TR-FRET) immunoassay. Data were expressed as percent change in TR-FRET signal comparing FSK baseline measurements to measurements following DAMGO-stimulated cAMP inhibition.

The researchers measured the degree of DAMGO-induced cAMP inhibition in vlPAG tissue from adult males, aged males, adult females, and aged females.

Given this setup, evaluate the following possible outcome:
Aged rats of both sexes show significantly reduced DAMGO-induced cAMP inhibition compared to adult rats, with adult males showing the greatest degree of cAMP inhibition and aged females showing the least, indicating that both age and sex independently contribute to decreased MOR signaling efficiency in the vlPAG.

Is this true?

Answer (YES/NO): NO